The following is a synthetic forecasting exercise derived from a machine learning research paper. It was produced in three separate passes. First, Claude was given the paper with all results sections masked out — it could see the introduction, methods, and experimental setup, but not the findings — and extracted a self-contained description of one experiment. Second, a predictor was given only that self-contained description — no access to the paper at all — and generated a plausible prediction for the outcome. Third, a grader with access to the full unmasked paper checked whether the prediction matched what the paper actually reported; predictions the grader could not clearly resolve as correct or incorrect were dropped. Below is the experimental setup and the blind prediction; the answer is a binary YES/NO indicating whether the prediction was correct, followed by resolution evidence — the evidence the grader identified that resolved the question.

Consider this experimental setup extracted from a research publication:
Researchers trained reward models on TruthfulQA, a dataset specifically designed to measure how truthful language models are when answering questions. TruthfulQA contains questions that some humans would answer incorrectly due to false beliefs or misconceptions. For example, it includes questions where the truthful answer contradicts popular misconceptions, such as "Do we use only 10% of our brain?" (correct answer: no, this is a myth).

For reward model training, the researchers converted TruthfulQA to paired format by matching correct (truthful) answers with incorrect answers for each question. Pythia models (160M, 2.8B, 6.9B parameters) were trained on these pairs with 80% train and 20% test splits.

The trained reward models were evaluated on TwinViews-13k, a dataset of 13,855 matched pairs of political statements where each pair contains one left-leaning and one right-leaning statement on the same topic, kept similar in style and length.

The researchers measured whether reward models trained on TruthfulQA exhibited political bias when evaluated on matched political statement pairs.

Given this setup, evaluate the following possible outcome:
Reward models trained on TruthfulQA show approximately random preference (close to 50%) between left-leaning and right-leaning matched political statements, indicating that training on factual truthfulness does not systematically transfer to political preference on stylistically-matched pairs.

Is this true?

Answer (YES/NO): NO